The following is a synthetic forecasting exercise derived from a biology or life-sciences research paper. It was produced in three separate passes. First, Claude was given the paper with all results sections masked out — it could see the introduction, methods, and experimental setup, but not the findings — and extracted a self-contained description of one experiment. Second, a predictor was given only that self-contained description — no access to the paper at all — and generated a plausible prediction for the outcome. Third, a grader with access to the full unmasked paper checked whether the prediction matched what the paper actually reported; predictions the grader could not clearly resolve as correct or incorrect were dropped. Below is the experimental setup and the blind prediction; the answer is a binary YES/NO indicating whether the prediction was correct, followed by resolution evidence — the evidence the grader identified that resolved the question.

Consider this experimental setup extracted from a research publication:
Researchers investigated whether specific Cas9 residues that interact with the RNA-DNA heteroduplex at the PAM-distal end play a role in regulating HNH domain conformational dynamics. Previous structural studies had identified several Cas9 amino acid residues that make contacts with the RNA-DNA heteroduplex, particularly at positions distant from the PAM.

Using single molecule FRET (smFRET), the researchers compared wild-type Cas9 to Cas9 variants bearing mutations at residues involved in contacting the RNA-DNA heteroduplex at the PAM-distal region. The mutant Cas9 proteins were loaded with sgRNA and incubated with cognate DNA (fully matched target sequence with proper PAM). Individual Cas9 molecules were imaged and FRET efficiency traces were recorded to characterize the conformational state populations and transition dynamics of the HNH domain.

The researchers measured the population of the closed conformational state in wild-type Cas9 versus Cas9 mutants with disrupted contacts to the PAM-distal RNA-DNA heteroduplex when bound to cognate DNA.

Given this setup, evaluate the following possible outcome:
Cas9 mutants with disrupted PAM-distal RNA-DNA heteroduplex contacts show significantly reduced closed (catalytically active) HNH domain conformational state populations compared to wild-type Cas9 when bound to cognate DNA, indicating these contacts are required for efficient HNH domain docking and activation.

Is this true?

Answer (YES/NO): NO